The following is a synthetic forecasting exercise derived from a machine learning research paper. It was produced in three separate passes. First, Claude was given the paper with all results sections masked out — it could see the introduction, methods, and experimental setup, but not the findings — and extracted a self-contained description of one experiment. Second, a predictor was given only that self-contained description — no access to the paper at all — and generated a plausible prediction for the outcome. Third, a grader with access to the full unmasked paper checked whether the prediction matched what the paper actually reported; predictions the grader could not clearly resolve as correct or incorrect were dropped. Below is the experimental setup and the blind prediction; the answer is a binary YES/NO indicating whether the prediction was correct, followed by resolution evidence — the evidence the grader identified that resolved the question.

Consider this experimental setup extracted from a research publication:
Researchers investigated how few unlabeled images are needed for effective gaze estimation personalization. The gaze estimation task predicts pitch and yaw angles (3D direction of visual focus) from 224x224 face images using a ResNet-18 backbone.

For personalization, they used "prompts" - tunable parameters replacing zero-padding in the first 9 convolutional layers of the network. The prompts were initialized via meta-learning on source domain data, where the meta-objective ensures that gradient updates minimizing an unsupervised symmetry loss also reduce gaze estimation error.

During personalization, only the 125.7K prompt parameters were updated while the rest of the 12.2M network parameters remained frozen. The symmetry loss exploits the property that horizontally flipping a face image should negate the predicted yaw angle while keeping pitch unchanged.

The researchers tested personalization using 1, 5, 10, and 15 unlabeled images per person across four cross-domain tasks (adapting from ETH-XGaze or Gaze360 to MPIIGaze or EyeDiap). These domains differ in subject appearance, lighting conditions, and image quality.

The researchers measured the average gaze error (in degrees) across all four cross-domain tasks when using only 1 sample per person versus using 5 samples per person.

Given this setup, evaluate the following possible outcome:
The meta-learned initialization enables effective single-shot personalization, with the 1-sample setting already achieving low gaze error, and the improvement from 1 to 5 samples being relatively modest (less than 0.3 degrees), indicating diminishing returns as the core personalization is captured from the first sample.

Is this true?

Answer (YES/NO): YES